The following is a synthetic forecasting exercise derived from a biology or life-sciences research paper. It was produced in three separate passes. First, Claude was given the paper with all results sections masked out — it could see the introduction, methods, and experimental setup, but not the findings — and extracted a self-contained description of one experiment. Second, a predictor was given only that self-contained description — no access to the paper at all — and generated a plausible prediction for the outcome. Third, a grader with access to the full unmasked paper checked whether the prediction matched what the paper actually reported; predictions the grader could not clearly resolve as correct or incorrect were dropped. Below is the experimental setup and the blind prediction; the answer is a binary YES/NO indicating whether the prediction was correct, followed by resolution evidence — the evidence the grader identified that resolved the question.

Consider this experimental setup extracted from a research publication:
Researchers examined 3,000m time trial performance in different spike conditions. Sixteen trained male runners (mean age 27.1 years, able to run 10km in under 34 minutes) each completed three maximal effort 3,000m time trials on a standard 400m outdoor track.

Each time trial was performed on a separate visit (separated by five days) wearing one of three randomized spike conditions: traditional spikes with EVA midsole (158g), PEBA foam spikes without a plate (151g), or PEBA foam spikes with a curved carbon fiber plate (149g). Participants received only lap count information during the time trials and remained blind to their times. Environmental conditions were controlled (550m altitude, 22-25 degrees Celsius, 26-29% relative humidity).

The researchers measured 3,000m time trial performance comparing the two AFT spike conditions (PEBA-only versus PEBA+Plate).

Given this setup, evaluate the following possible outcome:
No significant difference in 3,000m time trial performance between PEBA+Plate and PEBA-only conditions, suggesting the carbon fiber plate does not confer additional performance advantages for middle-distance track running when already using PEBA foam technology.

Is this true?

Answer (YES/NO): YES